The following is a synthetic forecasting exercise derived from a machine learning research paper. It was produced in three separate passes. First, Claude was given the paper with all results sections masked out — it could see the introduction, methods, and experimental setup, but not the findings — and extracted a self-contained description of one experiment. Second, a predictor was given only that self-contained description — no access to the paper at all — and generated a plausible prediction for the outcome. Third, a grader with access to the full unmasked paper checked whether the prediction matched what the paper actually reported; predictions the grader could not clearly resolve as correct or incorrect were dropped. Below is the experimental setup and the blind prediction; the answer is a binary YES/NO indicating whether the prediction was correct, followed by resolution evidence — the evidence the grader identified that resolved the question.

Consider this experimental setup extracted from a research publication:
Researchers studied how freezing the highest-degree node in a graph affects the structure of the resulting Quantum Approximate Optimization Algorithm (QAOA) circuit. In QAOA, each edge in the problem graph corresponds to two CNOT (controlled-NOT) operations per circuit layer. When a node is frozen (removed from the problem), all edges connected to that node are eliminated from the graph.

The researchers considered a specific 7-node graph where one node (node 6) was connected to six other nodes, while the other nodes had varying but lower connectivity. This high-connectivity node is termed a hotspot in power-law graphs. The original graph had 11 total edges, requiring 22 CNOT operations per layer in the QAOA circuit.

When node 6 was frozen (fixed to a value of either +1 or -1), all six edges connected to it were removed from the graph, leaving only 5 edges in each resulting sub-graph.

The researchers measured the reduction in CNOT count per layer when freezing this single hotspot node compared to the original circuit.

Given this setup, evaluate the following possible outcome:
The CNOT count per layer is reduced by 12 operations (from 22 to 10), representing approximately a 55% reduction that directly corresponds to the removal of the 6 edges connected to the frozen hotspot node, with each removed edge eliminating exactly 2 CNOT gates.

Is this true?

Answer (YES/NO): NO